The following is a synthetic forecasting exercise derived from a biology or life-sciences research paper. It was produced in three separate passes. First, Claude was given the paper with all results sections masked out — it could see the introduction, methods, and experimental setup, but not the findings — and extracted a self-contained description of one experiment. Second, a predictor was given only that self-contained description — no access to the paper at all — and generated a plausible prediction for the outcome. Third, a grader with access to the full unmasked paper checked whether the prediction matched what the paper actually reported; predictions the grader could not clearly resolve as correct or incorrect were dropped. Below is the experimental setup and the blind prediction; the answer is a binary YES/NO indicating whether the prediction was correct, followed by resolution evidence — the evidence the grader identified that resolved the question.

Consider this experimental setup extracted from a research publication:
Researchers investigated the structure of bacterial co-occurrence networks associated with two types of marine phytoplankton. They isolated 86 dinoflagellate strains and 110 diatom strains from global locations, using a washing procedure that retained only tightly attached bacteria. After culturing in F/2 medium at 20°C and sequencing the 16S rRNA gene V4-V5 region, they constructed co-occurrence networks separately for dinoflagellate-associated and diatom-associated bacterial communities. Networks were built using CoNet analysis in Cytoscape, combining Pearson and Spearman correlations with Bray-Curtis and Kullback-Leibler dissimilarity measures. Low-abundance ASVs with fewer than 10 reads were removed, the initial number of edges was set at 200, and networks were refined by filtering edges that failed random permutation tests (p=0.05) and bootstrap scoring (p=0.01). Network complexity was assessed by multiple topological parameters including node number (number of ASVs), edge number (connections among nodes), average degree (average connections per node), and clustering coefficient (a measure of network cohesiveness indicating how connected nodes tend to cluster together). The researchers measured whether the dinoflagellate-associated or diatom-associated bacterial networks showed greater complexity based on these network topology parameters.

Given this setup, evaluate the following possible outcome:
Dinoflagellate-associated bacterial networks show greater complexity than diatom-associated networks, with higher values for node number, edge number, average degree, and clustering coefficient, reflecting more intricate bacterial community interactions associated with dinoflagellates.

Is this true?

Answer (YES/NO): NO